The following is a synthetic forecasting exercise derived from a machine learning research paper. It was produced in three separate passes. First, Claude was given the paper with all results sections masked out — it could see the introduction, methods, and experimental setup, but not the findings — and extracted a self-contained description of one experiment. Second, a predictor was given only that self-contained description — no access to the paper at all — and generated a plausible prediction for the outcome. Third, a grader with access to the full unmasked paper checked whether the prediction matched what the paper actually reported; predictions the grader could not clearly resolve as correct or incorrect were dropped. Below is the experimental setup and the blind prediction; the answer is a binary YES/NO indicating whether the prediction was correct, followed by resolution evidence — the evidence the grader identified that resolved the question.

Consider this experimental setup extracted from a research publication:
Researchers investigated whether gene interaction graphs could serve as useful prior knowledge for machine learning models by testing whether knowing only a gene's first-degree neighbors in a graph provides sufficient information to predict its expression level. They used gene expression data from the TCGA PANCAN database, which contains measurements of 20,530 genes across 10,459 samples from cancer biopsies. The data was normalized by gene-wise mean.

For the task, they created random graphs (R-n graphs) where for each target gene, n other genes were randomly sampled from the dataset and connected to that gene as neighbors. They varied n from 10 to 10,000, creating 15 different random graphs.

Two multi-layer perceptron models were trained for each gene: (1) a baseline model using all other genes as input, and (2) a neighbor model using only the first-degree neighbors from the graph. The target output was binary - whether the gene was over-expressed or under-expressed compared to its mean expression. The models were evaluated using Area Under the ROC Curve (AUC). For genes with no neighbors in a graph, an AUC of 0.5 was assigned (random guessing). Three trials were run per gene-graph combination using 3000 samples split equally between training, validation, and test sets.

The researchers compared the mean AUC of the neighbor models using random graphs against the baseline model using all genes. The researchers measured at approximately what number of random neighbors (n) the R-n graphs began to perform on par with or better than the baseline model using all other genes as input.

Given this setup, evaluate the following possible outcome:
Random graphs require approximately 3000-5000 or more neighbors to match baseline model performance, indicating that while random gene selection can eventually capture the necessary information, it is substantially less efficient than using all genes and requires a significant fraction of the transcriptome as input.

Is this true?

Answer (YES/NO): NO